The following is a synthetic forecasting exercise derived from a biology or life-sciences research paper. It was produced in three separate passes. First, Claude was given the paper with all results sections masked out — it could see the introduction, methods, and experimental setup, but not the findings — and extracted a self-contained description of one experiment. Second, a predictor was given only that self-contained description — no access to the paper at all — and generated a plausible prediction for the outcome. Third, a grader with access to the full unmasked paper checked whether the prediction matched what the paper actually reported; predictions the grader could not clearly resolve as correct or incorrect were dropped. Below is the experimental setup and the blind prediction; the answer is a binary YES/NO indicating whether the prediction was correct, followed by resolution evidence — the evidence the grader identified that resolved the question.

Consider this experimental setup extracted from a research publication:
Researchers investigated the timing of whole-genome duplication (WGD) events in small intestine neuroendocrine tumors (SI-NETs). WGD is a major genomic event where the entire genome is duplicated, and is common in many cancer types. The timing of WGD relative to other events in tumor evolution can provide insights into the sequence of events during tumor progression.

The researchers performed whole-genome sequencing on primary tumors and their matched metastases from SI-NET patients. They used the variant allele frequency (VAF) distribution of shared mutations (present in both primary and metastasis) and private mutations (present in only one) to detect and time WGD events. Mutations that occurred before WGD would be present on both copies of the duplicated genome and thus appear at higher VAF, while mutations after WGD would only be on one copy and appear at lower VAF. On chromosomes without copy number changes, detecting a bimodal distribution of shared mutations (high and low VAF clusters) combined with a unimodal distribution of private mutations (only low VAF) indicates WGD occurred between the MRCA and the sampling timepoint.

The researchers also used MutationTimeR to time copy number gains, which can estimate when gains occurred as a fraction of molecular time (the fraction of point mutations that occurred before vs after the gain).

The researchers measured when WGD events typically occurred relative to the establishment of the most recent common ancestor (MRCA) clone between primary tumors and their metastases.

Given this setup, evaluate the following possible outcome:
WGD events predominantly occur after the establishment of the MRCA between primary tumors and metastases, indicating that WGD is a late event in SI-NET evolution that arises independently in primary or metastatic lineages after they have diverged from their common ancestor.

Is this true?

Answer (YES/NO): NO